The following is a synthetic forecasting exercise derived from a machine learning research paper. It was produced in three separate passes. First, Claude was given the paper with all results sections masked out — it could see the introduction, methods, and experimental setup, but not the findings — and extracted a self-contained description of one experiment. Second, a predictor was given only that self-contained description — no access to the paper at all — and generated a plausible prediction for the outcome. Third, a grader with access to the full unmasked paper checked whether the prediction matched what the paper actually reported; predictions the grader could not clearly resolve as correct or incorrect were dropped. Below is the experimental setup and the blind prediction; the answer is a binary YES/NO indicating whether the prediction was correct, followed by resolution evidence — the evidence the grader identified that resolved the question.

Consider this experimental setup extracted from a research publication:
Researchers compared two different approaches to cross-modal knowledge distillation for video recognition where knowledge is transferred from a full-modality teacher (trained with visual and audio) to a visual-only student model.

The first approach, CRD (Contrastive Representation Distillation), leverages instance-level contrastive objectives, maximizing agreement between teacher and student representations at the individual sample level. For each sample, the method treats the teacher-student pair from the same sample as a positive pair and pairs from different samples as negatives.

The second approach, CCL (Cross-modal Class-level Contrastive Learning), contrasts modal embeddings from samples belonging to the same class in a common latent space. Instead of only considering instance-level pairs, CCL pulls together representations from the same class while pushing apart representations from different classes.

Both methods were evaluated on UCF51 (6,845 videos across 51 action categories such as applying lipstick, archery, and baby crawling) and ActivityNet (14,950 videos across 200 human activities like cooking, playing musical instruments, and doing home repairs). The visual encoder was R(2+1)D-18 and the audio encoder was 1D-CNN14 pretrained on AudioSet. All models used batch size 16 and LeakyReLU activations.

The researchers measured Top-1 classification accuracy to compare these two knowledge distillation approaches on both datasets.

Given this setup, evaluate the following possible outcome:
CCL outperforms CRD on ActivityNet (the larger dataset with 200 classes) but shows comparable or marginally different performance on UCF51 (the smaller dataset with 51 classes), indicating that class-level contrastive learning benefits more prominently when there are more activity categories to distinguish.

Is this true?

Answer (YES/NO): NO